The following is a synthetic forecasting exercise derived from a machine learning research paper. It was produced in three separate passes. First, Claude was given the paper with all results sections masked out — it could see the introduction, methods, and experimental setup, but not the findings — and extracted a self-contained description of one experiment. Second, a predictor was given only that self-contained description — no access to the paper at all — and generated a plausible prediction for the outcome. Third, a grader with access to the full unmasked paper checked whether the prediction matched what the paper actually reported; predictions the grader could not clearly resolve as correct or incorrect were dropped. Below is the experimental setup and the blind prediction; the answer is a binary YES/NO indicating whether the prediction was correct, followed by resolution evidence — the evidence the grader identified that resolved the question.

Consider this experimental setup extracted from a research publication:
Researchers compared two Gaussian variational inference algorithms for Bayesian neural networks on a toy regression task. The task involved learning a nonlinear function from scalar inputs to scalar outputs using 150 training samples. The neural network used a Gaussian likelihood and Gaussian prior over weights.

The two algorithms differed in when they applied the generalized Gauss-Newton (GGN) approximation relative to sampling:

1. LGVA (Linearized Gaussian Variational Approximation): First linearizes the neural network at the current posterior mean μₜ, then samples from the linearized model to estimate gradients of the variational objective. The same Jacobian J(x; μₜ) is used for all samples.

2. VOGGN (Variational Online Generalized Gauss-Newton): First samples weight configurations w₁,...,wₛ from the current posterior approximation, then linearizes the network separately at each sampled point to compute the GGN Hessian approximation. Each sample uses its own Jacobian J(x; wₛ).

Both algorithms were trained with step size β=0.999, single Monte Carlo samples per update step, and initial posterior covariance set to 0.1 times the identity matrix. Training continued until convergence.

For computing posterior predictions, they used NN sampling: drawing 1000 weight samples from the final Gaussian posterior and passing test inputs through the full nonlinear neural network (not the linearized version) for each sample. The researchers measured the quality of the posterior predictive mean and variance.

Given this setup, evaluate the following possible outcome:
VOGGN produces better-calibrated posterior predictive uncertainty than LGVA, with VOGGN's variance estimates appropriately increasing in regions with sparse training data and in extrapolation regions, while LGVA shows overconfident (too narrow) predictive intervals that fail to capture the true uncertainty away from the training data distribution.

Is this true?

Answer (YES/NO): NO